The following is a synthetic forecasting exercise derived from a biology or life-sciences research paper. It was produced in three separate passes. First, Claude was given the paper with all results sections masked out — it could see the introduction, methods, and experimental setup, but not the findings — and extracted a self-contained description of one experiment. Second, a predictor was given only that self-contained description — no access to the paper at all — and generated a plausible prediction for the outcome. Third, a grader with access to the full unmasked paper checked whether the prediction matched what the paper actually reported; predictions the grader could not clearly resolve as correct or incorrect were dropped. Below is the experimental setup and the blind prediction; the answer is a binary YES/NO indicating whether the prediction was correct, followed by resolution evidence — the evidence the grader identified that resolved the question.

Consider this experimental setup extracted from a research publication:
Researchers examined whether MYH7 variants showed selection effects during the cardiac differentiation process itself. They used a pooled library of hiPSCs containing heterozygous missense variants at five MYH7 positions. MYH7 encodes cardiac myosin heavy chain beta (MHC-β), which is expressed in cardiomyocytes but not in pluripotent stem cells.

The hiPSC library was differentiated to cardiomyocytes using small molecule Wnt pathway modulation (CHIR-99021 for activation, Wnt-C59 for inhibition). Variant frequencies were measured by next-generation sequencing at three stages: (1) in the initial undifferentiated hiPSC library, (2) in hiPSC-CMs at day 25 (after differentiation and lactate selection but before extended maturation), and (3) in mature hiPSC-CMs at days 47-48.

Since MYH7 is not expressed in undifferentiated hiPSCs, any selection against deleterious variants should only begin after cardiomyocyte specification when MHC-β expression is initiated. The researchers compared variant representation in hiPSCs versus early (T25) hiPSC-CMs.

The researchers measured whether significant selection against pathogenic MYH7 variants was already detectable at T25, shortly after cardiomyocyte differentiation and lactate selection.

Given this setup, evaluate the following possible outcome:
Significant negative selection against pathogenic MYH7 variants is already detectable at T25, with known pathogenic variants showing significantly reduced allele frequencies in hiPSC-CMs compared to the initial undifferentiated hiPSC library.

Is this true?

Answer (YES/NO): YES